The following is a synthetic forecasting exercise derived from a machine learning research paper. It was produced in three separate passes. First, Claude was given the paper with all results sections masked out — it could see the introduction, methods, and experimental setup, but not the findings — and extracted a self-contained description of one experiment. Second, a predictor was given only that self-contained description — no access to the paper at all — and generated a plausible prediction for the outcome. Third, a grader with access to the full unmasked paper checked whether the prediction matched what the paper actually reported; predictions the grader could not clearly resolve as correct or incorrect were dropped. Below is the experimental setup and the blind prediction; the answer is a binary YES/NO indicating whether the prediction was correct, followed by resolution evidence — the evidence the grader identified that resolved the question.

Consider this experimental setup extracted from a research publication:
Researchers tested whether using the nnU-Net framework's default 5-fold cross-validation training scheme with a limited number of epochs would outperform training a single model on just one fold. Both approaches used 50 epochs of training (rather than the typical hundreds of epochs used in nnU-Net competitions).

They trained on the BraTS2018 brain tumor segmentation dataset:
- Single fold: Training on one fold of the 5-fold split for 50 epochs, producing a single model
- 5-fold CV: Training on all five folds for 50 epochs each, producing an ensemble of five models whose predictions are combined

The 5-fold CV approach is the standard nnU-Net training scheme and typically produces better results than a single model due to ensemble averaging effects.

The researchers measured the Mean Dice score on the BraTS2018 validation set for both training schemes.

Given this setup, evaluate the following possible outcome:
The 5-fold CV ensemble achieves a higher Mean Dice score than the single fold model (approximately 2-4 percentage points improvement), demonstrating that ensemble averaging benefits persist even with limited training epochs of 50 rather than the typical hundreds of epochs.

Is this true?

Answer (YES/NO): NO